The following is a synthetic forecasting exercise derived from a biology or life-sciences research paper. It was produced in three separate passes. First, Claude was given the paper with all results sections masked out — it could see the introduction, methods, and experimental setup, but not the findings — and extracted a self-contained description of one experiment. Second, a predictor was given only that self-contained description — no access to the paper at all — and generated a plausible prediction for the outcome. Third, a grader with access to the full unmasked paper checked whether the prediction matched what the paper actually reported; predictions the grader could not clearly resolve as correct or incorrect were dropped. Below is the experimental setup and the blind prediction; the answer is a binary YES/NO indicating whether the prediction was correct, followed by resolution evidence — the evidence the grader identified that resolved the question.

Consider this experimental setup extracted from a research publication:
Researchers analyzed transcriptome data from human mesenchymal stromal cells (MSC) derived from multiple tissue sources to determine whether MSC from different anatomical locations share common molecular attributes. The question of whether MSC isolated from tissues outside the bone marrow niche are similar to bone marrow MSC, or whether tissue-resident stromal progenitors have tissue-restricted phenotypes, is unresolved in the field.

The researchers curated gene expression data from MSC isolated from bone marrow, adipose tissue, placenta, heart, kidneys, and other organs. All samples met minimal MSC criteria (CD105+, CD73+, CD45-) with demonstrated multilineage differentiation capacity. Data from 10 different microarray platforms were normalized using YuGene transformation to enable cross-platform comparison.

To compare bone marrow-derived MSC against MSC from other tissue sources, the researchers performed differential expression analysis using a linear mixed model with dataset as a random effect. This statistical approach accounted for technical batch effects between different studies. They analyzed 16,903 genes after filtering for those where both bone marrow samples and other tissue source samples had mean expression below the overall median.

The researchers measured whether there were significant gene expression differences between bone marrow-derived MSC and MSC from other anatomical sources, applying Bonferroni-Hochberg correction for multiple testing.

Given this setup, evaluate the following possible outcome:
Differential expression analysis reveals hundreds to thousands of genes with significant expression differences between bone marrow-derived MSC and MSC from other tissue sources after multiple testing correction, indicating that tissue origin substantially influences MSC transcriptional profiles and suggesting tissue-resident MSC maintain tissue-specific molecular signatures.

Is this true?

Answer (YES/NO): YES